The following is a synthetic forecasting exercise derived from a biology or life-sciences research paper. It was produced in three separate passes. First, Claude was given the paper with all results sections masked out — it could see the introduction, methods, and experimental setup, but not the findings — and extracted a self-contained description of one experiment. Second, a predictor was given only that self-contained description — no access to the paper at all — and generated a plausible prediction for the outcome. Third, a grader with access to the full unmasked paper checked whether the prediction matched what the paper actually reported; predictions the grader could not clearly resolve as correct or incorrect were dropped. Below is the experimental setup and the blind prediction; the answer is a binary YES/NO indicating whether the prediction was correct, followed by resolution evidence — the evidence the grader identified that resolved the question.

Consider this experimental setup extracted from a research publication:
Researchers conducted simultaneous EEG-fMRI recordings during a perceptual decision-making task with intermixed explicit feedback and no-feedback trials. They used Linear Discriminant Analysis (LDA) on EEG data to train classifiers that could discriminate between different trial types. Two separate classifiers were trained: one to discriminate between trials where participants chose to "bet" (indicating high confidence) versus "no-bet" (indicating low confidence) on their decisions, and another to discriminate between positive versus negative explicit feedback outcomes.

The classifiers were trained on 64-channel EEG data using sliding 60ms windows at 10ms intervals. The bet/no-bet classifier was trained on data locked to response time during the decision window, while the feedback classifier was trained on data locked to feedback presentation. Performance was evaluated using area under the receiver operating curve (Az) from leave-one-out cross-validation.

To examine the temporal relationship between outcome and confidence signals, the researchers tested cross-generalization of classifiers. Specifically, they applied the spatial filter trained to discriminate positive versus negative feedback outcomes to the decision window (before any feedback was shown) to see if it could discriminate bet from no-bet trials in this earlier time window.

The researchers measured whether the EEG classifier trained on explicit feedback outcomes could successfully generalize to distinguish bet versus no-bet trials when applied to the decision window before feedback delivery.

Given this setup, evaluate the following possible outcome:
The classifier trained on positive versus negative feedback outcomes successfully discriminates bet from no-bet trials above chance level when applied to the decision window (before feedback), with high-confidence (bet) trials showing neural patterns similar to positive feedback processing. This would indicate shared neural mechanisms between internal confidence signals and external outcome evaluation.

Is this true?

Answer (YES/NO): YES